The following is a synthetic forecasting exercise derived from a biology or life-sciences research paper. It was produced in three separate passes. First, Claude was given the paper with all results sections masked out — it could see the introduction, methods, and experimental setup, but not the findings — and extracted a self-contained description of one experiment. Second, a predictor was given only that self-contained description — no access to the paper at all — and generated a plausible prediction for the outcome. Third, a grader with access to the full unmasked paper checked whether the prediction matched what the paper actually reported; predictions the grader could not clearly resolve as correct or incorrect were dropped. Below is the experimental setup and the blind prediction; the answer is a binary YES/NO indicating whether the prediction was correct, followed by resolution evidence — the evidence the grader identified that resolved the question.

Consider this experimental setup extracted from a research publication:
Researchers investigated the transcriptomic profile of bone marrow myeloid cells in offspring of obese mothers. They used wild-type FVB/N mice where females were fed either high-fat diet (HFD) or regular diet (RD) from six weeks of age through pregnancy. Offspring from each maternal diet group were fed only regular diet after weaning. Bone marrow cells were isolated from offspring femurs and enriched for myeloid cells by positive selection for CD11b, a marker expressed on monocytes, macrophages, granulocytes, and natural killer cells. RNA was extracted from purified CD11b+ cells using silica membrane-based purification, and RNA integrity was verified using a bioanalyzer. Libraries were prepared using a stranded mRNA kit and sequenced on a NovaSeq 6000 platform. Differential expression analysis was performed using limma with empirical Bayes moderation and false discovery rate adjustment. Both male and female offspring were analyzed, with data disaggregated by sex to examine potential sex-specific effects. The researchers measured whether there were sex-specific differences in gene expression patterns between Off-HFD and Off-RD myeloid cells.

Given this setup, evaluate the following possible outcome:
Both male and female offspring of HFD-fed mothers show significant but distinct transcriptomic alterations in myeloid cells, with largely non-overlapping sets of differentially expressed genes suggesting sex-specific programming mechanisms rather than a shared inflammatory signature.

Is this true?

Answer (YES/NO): NO